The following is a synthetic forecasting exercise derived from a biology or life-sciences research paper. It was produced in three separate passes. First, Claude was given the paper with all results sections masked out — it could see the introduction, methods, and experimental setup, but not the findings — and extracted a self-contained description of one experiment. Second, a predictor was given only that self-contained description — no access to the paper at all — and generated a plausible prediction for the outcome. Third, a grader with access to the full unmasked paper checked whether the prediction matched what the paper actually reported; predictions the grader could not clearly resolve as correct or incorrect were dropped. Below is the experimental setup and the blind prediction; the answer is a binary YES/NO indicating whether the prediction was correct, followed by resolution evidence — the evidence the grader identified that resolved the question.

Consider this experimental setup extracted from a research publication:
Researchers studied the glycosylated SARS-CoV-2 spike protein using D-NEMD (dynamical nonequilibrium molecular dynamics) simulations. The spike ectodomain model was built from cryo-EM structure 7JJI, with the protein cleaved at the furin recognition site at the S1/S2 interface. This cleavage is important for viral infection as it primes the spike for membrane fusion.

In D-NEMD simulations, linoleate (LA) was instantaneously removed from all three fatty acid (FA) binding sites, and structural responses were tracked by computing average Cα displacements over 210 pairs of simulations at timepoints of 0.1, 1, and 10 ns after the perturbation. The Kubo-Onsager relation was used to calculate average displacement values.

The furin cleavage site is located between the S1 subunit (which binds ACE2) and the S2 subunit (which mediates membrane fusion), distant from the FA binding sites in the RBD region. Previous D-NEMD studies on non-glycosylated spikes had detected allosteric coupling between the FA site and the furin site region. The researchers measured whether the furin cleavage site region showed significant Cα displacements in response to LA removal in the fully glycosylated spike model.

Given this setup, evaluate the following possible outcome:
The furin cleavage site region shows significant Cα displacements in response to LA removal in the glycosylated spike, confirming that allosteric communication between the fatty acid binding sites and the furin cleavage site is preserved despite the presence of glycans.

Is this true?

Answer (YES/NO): YES